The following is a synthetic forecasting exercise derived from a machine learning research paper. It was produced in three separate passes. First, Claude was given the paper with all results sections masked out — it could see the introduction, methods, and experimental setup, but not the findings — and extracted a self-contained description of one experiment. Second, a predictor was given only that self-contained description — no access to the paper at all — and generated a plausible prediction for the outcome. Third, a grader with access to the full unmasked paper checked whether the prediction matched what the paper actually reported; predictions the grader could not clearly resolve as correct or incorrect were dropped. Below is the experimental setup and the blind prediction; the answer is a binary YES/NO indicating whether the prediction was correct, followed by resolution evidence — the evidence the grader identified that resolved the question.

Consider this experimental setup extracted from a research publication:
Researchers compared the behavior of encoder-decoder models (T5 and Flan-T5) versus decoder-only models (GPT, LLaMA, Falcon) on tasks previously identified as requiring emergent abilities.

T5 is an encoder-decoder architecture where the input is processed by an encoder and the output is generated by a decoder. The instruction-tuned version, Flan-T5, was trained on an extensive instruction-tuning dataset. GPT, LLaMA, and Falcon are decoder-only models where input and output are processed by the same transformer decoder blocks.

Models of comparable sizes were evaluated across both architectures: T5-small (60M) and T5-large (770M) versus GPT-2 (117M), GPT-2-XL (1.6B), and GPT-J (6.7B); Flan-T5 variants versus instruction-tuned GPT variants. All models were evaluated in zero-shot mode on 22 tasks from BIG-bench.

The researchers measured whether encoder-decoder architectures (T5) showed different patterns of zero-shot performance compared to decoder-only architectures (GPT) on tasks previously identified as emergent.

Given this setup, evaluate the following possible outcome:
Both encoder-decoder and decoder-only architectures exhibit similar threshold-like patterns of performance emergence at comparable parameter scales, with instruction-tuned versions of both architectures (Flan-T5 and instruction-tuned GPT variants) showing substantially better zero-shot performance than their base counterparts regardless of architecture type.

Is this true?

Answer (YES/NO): NO